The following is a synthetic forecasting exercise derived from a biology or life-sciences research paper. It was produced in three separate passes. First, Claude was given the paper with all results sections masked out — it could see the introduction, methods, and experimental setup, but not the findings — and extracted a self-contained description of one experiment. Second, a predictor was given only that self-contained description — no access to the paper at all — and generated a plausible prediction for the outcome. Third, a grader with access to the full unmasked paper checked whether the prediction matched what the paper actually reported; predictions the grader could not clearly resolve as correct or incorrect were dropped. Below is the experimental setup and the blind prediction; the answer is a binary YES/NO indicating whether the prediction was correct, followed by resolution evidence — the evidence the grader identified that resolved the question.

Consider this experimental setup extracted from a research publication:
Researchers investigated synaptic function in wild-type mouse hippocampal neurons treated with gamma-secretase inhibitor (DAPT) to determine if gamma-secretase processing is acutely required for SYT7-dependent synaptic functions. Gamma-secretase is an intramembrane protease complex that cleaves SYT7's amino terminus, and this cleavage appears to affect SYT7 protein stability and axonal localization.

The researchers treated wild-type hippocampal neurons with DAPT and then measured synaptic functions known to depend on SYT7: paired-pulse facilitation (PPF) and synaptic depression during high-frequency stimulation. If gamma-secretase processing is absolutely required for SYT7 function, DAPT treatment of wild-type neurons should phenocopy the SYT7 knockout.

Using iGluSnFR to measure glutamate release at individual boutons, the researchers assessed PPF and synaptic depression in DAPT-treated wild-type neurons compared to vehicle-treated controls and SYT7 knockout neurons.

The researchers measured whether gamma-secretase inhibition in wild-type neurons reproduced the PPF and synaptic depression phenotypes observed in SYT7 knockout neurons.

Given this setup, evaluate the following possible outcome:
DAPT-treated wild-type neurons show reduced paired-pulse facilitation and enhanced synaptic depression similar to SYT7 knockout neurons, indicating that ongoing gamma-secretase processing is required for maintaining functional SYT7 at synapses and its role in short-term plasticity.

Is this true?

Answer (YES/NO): NO